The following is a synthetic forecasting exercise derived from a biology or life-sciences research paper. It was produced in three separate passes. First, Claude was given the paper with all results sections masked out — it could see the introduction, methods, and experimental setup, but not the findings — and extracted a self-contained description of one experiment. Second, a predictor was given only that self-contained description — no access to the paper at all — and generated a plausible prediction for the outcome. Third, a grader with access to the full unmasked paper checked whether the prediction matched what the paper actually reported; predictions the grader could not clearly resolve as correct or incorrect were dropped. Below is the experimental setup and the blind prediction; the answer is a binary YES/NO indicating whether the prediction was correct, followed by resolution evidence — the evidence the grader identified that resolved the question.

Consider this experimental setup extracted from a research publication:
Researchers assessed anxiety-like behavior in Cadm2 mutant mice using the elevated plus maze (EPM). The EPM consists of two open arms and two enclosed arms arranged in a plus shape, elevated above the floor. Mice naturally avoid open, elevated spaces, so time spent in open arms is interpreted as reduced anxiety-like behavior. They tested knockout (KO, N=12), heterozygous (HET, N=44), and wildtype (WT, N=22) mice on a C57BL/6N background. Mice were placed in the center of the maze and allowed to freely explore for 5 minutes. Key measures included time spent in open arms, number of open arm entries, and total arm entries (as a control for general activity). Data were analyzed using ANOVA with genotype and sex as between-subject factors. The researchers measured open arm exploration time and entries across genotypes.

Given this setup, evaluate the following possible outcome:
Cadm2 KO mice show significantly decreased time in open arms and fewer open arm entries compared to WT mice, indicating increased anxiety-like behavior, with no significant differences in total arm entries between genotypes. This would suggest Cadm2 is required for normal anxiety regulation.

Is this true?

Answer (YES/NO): NO